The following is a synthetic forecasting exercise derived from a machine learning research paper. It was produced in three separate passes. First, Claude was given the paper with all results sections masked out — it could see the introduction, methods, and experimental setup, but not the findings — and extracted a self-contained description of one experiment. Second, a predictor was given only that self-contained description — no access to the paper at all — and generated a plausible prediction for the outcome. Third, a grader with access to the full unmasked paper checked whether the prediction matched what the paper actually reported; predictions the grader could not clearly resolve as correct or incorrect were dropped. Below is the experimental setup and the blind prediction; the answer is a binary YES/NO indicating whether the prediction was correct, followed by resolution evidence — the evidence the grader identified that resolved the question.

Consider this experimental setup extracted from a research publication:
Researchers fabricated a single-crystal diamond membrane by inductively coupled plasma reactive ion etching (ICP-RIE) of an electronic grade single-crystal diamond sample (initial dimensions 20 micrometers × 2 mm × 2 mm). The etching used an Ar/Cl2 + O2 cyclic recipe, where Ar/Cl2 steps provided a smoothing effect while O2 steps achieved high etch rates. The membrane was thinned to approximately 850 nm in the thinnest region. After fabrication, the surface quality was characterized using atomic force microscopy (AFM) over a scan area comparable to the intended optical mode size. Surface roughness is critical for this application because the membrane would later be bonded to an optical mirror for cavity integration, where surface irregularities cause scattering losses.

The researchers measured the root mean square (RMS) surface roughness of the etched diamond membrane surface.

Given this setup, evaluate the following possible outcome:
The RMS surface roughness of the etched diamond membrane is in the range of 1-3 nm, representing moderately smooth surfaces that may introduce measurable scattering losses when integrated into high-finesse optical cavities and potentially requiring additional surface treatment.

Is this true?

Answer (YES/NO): NO